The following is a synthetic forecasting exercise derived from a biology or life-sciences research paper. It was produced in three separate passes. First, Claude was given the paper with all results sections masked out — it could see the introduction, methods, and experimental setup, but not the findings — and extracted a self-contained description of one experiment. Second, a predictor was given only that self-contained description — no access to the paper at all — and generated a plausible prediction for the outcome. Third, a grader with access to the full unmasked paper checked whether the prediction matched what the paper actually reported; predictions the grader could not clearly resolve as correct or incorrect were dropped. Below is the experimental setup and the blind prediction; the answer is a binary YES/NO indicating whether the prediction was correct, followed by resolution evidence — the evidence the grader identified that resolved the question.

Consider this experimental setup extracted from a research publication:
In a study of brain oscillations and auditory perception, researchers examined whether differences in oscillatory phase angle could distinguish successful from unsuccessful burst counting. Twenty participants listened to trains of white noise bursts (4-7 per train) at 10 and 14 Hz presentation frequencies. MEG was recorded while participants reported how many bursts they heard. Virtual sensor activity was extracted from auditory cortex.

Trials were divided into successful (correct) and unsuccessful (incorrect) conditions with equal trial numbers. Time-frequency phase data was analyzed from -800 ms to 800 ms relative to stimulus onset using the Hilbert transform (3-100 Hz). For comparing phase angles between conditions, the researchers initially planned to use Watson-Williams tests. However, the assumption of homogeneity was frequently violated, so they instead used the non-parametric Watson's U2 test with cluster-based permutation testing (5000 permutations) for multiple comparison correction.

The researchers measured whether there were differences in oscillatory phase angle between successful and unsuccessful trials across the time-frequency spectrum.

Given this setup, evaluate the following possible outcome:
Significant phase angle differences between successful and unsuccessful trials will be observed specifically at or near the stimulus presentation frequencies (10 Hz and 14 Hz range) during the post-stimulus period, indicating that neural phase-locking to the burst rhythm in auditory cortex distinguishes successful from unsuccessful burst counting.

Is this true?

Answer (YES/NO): NO